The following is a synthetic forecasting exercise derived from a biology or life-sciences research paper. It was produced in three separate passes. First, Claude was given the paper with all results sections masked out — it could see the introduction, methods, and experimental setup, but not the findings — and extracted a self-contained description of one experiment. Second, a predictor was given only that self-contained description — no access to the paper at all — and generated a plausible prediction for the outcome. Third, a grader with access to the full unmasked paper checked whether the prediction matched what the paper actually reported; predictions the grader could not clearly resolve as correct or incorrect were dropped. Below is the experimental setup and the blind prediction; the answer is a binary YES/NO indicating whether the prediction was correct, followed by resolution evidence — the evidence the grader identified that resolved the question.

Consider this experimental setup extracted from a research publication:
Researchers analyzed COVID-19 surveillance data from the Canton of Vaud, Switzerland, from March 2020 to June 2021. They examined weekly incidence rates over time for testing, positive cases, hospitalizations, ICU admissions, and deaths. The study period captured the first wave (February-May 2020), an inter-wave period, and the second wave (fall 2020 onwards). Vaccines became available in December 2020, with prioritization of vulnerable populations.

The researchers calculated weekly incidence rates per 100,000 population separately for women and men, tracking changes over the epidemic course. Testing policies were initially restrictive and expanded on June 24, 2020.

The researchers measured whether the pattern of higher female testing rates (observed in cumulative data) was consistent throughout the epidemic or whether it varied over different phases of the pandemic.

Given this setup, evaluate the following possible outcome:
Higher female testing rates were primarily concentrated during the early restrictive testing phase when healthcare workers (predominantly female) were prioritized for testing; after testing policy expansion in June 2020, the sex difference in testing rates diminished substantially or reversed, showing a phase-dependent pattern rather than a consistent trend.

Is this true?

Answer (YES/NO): NO